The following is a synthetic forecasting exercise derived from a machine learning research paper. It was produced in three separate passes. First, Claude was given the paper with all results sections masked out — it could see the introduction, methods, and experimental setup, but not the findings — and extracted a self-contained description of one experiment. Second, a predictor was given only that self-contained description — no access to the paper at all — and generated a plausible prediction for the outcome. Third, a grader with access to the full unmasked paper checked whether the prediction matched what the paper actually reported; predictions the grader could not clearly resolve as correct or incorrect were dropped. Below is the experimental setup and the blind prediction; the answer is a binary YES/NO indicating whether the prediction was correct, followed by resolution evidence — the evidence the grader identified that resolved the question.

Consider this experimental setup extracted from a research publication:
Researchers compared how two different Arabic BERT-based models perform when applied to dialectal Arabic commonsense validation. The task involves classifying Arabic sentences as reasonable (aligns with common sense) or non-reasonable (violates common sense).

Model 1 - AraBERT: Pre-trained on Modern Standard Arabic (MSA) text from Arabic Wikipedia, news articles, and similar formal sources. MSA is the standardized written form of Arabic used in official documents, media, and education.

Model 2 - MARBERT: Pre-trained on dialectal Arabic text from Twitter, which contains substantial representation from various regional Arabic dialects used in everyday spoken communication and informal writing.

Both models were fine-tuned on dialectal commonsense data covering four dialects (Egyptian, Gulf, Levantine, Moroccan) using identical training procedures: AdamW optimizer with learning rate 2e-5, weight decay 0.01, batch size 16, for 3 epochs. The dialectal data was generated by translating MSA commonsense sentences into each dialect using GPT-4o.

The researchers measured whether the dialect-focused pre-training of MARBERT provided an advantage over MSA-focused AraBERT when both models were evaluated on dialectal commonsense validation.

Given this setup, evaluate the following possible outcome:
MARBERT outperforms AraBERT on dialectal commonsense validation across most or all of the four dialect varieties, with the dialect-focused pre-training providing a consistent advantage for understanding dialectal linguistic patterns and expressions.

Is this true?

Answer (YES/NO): YES